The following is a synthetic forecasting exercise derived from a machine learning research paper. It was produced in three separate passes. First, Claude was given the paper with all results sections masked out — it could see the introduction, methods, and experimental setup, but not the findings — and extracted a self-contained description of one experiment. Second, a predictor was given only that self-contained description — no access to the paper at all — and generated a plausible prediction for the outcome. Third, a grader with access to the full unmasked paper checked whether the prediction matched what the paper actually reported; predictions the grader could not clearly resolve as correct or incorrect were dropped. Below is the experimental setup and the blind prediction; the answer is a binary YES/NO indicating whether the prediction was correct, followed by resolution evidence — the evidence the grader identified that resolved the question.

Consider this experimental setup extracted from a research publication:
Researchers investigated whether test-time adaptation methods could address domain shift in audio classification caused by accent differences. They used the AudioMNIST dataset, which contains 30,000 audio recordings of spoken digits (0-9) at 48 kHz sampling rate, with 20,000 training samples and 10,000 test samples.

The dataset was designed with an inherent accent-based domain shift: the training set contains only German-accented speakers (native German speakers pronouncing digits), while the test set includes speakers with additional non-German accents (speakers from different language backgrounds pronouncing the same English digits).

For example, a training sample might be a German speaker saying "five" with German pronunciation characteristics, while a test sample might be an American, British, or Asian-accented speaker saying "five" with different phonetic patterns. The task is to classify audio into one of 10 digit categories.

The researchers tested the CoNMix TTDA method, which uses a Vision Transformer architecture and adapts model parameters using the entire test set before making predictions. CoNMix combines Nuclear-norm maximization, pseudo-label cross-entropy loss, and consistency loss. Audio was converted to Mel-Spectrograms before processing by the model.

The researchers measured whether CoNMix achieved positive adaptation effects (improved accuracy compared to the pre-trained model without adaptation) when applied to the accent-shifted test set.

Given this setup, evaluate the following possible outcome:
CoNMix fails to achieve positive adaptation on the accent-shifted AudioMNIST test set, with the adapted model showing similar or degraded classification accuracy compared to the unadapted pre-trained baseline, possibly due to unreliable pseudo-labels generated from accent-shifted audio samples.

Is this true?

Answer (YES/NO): NO